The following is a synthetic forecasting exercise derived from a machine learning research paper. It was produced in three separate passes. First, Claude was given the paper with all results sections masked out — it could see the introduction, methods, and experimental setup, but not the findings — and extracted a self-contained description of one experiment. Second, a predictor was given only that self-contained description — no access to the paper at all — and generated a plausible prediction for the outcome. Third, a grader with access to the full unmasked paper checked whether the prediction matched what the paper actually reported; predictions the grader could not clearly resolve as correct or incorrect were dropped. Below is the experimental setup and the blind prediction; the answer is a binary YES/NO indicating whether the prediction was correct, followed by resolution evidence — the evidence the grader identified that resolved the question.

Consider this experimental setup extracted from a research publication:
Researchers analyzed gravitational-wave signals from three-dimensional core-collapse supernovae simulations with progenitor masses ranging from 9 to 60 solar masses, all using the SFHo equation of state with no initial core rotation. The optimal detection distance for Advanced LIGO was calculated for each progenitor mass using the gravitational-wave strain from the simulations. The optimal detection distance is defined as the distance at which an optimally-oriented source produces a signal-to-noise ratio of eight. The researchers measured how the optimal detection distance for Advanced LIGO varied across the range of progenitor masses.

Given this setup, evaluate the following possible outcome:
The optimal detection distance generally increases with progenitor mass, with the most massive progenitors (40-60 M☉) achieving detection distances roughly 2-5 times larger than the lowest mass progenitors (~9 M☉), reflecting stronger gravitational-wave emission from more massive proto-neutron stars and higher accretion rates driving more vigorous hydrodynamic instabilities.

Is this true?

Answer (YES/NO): NO